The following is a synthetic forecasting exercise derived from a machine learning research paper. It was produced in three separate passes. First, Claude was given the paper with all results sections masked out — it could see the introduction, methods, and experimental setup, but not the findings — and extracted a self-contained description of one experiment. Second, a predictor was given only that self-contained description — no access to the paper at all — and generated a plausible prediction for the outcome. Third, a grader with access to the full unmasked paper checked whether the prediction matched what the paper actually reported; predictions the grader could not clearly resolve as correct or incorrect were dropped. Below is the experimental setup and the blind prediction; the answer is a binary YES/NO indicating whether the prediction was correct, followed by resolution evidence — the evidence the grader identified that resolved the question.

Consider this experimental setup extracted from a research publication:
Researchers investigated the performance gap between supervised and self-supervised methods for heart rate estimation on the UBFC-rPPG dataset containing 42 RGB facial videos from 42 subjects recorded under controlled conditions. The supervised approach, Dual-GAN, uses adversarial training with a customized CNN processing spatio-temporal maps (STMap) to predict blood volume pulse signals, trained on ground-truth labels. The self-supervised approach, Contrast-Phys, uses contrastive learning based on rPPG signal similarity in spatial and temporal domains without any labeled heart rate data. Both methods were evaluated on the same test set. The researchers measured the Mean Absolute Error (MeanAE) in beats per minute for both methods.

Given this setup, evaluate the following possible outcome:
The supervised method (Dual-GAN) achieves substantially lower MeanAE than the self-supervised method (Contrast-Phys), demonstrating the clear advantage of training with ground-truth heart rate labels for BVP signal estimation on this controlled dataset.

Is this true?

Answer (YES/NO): YES